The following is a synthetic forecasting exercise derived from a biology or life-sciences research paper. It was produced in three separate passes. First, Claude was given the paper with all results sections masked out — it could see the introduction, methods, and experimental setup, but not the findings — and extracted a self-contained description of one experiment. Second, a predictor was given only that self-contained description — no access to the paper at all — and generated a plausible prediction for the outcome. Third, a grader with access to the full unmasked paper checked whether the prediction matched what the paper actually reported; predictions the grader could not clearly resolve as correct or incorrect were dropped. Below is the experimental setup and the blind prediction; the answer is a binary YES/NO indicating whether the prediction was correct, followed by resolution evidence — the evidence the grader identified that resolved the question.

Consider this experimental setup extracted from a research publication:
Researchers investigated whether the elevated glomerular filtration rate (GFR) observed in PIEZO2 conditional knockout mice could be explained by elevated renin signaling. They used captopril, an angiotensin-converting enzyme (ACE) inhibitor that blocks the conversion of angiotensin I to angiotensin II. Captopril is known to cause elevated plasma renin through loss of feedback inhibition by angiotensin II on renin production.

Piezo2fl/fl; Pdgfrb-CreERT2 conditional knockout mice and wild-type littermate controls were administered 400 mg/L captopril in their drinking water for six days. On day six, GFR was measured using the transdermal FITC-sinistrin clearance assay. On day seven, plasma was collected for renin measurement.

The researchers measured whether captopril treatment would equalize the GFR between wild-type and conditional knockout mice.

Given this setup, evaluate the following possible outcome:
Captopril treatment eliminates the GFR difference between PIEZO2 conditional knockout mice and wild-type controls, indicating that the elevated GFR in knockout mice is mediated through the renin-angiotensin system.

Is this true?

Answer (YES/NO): YES